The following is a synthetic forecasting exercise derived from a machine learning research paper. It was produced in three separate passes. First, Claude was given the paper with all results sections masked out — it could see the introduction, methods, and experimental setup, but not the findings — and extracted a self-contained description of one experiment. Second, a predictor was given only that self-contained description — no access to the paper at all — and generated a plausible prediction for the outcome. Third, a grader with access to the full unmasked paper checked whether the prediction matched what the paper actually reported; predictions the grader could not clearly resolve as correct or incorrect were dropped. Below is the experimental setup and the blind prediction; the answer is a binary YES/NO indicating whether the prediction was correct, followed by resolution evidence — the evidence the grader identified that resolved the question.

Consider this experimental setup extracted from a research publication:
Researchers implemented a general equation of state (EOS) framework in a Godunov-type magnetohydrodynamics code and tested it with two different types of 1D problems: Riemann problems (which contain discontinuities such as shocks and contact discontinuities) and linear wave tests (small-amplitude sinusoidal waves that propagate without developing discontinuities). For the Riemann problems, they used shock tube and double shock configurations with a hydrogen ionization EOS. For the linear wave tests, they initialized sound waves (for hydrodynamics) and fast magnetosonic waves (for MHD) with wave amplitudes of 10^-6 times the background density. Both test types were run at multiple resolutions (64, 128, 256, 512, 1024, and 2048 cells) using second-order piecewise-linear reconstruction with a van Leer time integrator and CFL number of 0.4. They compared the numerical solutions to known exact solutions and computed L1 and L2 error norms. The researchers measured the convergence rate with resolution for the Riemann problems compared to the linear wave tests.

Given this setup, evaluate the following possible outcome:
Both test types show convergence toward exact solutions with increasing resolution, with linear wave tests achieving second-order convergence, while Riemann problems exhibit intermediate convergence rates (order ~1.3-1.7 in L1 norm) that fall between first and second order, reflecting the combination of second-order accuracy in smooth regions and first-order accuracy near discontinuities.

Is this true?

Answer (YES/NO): NO